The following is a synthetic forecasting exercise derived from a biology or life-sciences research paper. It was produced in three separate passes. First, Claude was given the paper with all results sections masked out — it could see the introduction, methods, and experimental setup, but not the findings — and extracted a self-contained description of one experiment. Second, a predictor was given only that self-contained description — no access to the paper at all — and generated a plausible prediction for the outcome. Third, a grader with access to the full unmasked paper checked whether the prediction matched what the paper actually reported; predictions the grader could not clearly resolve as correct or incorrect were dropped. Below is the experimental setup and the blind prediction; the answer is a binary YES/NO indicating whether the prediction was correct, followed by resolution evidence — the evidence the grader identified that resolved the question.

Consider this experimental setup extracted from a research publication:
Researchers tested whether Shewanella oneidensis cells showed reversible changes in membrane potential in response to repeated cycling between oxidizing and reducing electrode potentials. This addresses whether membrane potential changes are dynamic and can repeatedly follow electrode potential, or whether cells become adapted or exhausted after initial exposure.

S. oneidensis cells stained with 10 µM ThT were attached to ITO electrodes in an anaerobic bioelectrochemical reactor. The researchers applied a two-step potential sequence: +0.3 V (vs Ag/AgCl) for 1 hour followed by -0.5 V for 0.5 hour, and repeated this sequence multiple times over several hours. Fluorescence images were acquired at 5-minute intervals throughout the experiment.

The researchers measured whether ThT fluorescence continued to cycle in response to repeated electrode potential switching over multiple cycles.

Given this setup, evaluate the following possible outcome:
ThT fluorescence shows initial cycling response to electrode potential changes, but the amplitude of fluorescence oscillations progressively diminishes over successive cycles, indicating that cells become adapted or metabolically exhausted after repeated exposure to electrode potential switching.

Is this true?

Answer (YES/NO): NO